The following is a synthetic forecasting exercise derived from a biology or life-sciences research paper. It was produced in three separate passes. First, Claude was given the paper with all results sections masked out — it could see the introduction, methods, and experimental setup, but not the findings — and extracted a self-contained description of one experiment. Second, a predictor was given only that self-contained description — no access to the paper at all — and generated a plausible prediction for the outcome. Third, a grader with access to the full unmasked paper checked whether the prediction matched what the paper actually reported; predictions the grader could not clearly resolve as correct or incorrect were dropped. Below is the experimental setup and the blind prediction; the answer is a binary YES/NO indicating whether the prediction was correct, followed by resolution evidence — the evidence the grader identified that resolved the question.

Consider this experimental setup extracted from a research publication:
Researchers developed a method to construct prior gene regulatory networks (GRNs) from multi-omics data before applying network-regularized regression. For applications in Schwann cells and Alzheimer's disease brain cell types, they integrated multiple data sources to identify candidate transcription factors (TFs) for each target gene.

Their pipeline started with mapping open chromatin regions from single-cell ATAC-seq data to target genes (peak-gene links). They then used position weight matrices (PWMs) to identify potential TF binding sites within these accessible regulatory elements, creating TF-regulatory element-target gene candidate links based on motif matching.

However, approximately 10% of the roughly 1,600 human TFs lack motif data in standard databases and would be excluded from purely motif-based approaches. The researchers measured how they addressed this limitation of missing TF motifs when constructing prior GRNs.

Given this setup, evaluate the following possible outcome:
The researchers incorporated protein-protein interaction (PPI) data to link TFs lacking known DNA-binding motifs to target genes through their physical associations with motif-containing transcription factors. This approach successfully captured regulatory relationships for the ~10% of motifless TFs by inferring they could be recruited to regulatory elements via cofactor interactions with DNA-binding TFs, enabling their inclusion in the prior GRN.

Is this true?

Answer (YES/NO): YES